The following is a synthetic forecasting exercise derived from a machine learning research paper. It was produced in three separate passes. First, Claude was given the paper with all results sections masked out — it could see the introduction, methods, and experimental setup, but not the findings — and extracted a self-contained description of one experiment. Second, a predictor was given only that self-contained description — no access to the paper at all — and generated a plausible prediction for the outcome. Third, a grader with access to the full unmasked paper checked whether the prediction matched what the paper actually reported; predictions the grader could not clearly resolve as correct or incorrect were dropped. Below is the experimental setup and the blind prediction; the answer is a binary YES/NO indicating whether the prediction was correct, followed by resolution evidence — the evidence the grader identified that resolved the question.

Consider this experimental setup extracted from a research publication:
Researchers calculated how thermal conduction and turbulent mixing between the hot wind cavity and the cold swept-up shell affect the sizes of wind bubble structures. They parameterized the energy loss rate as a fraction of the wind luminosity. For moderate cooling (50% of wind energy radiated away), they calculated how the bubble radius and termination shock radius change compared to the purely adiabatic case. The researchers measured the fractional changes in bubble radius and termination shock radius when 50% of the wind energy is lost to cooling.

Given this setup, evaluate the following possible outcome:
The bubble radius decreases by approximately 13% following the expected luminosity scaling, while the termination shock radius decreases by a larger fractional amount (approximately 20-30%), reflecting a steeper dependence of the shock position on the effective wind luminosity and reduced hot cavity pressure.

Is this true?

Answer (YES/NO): NO